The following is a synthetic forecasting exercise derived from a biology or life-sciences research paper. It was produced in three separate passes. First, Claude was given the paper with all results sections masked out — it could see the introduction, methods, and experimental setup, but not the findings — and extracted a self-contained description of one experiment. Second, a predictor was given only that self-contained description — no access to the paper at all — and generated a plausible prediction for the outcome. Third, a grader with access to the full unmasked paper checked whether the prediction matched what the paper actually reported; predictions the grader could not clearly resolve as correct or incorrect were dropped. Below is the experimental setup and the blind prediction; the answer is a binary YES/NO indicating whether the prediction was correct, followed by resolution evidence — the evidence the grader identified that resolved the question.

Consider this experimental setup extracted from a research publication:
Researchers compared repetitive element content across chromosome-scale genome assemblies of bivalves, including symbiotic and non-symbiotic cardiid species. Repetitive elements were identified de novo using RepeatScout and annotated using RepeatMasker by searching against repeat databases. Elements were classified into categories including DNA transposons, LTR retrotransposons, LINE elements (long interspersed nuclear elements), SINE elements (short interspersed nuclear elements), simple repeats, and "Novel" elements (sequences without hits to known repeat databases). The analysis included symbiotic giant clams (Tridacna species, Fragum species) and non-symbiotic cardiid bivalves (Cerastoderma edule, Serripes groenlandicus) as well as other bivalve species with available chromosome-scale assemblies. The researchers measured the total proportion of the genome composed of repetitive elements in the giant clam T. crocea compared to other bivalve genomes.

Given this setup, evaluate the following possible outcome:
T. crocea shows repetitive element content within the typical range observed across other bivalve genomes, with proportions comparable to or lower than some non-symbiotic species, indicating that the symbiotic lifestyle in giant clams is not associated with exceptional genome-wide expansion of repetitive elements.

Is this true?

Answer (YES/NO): NO